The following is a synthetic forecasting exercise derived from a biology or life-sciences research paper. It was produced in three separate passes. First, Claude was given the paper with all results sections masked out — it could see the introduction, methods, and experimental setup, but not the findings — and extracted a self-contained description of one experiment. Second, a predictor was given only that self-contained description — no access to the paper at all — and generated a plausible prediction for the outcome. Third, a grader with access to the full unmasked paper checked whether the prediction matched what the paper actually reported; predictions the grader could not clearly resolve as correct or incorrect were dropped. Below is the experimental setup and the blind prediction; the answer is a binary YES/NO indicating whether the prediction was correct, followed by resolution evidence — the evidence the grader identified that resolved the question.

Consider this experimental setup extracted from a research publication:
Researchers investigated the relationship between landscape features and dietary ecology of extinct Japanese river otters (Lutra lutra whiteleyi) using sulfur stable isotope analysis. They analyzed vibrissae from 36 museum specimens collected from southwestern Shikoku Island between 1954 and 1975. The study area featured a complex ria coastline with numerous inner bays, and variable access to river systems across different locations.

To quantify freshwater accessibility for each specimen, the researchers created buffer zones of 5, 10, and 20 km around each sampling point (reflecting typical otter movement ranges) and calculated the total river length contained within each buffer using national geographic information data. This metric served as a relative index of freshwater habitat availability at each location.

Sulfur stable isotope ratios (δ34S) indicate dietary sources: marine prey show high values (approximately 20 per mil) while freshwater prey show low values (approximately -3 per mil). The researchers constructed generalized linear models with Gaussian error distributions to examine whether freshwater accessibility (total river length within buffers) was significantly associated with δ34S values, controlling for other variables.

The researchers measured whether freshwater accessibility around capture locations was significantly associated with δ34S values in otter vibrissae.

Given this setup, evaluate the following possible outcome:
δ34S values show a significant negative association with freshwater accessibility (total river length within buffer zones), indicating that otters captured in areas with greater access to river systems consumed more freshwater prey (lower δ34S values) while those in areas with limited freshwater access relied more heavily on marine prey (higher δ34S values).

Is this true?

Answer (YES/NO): NO